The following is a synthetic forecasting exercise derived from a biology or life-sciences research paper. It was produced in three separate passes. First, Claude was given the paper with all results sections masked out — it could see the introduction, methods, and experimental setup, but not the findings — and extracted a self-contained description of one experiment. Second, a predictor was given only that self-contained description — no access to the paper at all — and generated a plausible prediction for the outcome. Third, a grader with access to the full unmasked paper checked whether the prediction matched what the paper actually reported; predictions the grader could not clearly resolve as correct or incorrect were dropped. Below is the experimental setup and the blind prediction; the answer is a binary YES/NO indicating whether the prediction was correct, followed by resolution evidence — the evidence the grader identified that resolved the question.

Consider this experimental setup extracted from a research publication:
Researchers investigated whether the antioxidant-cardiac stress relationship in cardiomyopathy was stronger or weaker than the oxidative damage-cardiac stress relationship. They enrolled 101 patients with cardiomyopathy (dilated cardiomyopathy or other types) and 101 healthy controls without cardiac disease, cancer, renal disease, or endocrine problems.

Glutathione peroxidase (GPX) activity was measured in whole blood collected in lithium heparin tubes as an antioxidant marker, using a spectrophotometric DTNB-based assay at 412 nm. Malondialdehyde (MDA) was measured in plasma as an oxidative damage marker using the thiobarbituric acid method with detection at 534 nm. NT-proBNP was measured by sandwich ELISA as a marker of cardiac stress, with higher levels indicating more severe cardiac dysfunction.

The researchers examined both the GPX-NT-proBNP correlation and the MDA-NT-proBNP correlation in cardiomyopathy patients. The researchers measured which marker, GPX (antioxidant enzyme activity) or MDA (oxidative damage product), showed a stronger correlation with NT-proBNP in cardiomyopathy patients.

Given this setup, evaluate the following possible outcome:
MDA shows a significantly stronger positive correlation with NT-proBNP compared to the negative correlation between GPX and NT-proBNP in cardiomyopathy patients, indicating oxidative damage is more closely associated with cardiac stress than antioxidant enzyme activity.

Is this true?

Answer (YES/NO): NO